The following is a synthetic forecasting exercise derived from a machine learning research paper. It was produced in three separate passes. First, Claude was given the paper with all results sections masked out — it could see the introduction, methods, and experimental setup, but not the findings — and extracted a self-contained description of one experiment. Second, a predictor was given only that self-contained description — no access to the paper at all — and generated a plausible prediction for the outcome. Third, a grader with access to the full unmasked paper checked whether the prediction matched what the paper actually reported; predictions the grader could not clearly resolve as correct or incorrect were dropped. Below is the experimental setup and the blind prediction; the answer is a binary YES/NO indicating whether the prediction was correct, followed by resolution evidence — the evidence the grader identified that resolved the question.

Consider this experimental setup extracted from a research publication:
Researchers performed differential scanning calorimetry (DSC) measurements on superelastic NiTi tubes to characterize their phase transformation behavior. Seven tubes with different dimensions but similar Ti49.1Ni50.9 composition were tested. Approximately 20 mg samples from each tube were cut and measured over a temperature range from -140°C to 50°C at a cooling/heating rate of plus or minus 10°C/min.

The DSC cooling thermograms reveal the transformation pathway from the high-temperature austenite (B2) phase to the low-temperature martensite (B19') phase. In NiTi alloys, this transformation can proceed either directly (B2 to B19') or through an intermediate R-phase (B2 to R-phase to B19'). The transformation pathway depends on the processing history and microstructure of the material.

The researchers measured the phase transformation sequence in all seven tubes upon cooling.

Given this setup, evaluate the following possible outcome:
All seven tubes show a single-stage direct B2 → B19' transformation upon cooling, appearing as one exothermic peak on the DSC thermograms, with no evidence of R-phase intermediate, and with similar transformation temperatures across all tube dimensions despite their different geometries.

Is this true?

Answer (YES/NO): NO